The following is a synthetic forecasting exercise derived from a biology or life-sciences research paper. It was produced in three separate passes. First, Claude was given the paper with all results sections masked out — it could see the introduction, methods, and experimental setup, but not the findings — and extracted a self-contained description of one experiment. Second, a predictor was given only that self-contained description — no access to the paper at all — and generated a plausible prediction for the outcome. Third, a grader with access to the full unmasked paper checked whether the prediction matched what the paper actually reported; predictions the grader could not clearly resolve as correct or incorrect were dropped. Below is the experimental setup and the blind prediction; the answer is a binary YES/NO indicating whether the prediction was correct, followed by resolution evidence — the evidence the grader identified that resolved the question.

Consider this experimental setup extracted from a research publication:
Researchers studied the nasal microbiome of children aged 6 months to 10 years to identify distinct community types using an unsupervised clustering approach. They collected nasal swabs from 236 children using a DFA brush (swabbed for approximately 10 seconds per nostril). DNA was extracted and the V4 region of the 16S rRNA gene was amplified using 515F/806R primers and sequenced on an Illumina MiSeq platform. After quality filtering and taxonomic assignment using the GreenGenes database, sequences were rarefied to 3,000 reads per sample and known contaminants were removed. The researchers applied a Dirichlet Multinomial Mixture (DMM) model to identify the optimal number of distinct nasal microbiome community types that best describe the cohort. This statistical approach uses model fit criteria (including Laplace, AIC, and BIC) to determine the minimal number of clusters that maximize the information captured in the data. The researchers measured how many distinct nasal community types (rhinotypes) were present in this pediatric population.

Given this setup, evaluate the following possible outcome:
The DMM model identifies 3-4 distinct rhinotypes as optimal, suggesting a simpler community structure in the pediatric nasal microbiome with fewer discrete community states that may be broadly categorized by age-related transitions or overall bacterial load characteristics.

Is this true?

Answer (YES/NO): NO